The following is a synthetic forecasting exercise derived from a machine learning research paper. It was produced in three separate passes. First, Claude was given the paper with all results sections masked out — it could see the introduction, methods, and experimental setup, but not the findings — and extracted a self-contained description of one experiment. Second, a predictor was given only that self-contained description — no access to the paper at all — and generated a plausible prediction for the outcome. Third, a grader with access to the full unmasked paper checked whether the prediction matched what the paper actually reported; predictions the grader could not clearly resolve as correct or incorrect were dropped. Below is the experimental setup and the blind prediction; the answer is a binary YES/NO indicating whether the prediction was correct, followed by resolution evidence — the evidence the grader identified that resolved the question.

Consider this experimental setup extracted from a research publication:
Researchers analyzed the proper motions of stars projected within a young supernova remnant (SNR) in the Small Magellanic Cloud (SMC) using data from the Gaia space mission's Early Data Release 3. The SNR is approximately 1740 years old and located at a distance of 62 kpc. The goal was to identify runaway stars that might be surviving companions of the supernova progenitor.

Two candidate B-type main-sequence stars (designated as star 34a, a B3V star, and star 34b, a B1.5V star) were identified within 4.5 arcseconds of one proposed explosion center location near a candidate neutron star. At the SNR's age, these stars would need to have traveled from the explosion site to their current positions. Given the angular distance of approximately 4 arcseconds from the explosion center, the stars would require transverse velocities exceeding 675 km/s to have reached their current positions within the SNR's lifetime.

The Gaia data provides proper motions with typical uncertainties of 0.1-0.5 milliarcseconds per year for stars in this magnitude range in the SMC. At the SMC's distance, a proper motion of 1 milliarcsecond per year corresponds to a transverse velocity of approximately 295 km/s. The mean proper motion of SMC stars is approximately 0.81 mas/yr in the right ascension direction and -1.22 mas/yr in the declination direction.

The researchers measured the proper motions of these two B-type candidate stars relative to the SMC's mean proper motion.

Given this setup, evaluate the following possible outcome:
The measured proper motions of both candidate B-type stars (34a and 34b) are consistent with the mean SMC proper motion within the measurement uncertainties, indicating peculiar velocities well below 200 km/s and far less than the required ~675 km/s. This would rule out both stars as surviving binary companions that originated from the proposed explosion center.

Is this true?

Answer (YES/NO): YES